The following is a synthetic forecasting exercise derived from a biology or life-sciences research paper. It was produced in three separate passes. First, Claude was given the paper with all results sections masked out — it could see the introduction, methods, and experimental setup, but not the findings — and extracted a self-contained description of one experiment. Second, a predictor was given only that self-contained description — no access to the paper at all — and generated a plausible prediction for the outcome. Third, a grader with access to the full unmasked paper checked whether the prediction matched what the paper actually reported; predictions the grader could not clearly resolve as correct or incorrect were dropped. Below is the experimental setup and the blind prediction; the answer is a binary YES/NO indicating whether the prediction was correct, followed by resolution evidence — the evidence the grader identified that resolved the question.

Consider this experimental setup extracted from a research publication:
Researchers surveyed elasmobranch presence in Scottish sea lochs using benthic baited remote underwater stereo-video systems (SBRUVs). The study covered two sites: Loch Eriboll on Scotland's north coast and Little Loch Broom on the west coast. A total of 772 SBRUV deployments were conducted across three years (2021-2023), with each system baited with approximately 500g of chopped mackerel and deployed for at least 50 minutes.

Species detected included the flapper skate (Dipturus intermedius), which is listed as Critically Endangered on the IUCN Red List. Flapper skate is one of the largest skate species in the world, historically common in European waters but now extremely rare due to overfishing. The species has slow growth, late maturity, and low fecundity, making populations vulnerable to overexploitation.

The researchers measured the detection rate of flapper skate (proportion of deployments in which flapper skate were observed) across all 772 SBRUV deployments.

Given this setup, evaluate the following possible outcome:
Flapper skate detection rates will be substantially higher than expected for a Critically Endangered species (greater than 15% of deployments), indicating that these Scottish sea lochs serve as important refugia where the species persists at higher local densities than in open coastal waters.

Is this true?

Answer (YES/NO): NO